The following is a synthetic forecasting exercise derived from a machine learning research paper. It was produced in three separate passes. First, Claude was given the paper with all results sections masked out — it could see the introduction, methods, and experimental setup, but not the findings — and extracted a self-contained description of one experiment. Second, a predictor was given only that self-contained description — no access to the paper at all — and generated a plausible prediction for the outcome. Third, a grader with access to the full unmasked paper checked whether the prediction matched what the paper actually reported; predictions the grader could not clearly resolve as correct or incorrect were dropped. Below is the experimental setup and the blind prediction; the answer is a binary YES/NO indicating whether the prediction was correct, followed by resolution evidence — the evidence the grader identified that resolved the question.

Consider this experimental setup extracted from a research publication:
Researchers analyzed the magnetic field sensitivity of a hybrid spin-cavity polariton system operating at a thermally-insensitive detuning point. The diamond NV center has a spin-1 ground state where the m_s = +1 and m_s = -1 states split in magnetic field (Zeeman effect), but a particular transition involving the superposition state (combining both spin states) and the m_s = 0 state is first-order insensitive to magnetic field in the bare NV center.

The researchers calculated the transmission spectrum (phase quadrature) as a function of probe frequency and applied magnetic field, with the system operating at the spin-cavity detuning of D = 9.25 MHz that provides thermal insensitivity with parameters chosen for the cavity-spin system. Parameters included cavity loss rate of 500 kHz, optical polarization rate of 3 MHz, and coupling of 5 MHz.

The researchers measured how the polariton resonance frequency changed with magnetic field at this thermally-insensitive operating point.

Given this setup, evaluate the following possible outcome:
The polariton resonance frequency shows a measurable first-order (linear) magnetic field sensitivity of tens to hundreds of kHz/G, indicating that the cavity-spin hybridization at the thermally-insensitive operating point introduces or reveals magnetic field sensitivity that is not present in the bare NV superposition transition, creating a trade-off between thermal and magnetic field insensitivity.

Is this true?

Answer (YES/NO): NO